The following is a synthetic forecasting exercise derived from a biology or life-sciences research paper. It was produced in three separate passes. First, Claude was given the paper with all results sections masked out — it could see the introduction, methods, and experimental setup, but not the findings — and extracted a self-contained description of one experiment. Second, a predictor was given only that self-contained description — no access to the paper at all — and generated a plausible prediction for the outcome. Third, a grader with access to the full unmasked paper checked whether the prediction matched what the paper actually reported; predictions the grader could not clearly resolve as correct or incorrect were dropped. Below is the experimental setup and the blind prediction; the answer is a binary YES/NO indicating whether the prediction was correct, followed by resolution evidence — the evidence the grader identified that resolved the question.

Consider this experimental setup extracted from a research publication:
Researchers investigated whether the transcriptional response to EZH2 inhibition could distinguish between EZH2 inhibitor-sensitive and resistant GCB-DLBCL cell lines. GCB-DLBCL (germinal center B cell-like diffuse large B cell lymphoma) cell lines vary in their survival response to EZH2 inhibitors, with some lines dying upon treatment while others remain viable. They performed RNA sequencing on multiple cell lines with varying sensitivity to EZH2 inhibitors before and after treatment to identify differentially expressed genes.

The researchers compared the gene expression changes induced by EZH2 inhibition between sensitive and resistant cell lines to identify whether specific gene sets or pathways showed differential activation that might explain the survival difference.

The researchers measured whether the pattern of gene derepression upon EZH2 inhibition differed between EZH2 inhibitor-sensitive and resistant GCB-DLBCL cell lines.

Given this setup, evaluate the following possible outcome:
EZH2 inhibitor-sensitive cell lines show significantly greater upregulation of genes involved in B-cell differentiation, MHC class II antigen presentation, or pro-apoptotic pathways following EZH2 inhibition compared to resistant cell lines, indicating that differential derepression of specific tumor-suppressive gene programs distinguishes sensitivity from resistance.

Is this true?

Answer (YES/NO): NO